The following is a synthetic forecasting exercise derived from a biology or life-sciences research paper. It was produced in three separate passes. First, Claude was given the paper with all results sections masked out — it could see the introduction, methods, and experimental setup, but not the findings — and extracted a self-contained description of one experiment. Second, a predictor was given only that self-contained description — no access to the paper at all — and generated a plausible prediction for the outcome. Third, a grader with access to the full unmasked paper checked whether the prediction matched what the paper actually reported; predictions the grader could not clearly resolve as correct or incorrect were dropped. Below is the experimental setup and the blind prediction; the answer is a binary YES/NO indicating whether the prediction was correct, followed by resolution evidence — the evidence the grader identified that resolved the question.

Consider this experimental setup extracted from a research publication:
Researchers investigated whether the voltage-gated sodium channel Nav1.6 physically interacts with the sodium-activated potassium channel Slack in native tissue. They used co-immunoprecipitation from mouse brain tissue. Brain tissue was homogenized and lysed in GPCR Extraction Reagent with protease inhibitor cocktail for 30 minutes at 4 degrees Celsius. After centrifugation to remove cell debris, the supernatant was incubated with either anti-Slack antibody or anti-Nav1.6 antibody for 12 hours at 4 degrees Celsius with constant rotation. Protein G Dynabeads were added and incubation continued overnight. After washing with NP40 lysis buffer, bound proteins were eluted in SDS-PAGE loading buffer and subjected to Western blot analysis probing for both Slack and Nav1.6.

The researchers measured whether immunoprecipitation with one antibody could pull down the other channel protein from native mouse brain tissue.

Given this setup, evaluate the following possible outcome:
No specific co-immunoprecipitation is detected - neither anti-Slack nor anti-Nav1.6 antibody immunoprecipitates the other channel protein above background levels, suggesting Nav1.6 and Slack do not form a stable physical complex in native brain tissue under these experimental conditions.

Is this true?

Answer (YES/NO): NO